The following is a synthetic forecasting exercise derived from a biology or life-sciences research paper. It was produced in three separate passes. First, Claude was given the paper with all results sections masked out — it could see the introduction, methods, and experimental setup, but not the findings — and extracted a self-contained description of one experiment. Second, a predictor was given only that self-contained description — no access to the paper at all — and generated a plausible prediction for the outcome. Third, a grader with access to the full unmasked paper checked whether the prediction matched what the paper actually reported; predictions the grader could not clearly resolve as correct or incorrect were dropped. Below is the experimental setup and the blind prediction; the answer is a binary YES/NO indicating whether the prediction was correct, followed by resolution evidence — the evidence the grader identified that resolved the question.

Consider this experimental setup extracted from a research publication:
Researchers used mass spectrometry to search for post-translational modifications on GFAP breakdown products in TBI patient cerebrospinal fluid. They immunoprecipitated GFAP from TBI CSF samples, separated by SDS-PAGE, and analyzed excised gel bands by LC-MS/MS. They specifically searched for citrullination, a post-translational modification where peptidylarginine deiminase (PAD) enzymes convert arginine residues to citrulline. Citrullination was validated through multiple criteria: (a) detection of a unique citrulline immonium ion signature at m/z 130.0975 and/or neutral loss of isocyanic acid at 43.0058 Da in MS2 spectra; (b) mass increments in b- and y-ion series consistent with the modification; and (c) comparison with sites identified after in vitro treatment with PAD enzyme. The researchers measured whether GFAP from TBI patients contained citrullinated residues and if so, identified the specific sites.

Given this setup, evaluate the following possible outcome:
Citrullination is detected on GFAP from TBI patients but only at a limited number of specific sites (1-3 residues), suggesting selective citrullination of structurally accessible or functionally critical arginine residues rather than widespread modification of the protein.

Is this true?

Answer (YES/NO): NO